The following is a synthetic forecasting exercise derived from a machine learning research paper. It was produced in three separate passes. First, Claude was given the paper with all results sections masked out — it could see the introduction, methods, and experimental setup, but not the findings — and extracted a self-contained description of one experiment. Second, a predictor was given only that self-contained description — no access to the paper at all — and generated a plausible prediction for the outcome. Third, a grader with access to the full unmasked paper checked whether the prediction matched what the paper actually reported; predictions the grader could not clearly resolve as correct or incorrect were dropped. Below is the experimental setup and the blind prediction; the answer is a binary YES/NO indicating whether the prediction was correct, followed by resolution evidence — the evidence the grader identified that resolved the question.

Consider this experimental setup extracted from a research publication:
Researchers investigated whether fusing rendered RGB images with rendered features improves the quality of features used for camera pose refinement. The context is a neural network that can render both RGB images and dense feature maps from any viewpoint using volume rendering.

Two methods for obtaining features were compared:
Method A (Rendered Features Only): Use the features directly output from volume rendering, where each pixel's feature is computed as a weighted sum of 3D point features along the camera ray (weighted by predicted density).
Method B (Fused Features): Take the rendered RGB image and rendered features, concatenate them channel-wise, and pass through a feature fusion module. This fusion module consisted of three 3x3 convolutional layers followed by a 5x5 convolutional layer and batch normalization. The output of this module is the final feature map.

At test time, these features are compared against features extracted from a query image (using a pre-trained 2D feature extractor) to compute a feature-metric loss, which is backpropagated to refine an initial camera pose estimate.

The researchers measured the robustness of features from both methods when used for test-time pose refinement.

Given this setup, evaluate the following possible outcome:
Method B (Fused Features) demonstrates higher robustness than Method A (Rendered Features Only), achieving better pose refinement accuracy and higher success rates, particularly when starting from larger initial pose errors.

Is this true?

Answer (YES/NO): NO